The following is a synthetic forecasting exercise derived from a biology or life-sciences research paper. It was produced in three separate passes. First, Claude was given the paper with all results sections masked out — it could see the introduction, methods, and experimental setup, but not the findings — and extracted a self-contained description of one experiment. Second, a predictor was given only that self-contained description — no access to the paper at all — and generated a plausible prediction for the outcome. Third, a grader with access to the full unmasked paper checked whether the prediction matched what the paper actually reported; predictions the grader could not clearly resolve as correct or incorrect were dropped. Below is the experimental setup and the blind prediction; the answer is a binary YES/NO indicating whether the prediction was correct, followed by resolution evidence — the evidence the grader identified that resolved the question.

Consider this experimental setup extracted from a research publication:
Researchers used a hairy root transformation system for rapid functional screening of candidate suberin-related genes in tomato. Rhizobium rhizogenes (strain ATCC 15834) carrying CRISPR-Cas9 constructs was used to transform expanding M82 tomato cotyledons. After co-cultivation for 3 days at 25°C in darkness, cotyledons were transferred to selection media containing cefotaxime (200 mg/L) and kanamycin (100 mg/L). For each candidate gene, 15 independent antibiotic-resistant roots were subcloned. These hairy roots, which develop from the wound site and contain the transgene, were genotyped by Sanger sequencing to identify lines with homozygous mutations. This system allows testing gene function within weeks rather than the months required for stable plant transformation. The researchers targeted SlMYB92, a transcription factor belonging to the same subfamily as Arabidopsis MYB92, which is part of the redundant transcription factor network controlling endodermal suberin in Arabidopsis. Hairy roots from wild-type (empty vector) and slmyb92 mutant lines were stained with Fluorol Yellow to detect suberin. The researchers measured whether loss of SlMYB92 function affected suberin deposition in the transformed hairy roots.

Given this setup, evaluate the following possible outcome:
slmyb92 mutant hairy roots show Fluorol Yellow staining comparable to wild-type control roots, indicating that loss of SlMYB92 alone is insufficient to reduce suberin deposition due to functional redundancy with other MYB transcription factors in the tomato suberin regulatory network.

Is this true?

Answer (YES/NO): NO